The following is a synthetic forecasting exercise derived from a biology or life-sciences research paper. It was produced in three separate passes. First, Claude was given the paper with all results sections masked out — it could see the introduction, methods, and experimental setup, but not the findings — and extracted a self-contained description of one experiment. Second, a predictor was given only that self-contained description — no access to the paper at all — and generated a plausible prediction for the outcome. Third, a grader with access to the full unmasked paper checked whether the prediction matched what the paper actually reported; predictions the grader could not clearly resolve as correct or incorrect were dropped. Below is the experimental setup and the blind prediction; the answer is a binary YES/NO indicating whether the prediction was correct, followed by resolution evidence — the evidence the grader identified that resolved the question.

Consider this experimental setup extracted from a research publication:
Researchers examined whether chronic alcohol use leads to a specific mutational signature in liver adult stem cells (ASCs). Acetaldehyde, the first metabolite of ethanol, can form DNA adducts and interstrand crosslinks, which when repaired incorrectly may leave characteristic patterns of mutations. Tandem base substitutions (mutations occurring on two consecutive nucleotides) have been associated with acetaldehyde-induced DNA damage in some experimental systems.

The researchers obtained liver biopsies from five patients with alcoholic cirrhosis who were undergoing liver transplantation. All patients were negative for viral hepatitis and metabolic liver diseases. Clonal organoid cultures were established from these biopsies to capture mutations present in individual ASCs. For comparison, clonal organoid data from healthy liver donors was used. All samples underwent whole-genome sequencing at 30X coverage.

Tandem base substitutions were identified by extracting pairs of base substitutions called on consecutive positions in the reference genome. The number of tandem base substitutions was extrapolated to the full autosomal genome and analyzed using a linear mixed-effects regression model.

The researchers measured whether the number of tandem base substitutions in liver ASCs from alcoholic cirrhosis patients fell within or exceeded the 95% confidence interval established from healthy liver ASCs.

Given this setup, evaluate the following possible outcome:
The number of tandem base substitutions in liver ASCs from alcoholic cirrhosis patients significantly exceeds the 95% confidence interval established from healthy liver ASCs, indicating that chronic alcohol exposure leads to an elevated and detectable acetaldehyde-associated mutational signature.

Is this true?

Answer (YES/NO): NO